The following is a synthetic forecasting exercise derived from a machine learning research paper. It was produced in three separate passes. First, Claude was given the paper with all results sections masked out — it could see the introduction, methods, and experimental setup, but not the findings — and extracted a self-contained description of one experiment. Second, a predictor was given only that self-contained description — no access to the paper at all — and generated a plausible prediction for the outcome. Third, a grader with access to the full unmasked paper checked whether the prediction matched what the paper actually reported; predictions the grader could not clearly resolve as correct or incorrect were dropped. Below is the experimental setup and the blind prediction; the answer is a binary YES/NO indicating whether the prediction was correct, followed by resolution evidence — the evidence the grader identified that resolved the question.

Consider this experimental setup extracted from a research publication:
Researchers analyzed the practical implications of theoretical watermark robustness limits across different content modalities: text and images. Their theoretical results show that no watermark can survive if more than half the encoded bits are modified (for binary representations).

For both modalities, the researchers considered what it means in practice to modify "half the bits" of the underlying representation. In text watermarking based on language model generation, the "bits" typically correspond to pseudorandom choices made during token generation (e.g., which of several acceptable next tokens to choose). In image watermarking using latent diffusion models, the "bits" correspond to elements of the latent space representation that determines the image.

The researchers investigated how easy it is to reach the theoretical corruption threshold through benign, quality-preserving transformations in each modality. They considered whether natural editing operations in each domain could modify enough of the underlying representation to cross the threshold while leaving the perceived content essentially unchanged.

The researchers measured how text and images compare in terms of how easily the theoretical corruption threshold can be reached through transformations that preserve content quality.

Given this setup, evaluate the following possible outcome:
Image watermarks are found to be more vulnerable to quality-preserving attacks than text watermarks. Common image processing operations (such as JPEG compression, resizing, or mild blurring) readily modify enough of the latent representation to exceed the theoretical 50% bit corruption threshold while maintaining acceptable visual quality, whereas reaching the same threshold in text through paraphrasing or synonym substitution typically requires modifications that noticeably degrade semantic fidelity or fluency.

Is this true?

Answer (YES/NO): NO